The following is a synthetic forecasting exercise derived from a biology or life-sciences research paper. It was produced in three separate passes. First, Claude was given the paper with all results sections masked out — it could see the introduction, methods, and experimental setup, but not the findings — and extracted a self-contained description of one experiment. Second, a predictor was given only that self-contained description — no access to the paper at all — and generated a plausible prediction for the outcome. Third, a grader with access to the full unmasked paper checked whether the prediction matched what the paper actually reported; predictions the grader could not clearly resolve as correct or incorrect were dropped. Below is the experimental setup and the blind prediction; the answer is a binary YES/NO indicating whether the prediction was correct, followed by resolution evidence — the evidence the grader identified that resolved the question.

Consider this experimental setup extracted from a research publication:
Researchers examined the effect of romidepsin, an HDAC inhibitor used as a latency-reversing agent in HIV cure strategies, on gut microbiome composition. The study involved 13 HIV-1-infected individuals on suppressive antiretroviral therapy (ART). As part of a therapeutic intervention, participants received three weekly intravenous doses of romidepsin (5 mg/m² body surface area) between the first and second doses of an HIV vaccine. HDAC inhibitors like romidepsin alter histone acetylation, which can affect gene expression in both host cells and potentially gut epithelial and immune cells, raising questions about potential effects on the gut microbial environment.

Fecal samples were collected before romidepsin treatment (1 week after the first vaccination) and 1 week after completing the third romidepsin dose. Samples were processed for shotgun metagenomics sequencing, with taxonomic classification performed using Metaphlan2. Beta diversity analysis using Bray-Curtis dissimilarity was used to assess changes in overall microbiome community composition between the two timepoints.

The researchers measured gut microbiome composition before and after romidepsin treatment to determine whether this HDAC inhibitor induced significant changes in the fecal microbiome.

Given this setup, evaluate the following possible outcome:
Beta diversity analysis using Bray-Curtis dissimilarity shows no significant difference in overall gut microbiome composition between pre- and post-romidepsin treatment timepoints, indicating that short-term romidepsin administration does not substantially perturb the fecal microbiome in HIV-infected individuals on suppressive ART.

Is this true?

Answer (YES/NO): YES